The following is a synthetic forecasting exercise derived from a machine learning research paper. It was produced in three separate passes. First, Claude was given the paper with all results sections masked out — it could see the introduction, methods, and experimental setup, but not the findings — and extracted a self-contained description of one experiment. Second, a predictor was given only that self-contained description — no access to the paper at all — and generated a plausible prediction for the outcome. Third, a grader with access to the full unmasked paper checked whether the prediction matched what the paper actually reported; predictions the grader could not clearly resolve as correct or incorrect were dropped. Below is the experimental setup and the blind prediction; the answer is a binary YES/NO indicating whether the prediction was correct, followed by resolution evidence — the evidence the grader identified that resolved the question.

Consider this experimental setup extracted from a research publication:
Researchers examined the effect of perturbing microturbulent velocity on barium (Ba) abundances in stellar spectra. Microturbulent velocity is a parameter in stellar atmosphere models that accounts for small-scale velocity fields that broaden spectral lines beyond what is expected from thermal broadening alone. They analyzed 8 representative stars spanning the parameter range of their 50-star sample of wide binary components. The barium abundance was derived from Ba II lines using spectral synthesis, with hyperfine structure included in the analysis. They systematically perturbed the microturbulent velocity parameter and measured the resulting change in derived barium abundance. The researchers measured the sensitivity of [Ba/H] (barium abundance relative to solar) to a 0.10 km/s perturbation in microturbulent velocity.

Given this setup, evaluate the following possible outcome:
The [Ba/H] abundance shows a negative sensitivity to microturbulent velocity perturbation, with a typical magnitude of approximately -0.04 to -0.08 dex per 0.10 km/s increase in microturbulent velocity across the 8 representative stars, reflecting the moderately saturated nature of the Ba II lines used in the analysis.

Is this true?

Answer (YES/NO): YES